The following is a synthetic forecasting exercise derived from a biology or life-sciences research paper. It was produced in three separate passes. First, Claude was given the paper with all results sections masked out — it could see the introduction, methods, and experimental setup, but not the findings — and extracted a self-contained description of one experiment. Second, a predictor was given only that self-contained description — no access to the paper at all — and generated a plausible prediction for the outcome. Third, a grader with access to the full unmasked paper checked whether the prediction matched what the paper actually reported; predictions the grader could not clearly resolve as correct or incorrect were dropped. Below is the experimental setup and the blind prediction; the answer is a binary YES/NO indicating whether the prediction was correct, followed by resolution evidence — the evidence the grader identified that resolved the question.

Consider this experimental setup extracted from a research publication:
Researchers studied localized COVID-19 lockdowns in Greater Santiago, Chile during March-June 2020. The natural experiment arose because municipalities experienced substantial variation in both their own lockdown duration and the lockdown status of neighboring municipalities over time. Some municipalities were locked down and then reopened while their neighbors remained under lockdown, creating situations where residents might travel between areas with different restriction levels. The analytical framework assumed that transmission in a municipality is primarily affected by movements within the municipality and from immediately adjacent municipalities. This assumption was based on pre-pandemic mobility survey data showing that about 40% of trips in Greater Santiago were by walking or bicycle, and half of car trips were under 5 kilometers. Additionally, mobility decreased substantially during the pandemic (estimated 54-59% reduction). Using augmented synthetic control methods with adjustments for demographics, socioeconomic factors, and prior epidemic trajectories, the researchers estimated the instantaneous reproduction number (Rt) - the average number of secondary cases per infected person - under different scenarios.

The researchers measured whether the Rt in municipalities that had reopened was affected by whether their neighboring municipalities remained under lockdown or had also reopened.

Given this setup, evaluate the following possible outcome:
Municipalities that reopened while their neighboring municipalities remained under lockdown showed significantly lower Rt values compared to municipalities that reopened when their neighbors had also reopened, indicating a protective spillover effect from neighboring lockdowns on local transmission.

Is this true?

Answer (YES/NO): YES